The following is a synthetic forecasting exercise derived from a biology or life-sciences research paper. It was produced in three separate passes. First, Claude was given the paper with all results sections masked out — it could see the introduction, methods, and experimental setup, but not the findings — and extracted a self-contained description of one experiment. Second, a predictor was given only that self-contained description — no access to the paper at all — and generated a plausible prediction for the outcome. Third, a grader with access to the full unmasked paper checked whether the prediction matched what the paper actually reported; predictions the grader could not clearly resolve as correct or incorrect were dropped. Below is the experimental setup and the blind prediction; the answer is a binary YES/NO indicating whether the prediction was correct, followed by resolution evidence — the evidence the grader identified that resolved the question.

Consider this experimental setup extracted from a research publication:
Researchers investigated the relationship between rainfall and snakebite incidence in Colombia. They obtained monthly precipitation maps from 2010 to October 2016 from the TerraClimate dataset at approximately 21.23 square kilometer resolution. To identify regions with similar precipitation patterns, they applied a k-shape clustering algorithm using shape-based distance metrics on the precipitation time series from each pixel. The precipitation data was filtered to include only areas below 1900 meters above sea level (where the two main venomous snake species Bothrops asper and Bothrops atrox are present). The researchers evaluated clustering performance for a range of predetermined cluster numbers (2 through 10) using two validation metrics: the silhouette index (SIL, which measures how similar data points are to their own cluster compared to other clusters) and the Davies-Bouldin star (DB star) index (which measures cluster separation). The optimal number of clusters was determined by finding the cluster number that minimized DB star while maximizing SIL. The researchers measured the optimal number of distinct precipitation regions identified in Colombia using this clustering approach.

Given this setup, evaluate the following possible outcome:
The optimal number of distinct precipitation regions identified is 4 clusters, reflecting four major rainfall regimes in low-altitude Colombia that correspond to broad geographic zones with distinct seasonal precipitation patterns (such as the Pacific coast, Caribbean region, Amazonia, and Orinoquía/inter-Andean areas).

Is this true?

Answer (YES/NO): NO